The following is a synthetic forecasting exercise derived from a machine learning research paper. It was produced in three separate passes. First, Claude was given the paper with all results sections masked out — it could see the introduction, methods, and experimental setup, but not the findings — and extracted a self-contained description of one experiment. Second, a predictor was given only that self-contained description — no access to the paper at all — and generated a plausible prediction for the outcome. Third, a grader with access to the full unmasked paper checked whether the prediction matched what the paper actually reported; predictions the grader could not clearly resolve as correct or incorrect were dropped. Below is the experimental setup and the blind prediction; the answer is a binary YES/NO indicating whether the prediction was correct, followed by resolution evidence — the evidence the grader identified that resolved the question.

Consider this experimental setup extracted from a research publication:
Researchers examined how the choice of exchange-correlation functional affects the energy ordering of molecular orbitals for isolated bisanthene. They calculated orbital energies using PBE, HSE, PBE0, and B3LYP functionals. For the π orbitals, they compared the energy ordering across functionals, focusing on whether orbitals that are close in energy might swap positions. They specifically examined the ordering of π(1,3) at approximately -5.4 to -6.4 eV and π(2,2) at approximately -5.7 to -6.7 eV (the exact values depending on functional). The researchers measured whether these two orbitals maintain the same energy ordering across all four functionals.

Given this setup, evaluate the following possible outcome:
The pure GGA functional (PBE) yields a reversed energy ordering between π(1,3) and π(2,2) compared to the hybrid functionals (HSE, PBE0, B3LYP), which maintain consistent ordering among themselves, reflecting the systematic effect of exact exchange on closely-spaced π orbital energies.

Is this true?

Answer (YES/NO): NO